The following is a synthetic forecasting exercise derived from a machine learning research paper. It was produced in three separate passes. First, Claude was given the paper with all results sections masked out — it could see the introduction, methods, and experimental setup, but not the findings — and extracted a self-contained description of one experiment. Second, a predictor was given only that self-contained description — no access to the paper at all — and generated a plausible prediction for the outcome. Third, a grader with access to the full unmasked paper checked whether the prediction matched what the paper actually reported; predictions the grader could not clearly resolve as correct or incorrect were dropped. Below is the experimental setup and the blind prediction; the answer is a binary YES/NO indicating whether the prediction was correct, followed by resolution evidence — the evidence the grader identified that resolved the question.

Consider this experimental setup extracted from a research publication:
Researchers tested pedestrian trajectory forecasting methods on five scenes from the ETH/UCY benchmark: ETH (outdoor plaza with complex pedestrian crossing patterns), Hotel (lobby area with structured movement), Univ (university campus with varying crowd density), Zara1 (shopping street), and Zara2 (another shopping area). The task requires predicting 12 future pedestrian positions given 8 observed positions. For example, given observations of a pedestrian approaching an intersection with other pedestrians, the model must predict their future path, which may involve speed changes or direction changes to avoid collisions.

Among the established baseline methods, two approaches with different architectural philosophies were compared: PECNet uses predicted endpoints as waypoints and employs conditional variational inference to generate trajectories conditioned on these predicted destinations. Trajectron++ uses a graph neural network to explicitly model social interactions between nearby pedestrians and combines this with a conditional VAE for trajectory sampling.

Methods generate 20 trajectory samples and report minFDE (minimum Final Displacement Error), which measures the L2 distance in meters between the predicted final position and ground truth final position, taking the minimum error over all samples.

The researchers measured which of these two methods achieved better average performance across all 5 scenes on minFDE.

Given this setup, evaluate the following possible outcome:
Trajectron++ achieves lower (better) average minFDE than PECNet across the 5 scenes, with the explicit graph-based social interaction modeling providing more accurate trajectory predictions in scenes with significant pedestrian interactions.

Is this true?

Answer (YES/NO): NO